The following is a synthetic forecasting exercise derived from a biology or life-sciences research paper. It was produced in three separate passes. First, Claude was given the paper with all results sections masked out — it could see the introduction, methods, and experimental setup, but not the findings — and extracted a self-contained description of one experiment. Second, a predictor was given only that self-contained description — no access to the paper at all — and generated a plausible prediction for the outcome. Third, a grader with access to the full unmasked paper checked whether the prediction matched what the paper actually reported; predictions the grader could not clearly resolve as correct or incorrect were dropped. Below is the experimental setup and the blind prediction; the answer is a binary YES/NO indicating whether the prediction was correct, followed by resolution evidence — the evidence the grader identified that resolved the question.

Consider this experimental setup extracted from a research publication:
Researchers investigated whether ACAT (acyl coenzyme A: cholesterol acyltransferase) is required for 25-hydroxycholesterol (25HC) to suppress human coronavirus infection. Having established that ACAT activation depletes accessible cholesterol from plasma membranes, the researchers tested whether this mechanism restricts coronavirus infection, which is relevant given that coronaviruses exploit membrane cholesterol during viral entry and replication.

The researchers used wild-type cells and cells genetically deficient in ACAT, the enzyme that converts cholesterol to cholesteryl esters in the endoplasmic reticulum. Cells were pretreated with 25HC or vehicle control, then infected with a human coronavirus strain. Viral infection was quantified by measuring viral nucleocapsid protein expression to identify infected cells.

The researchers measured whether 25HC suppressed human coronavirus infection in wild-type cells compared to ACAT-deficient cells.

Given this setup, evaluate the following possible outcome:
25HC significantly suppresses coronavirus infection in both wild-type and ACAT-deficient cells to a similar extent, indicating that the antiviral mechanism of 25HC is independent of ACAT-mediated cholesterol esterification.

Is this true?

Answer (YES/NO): NO